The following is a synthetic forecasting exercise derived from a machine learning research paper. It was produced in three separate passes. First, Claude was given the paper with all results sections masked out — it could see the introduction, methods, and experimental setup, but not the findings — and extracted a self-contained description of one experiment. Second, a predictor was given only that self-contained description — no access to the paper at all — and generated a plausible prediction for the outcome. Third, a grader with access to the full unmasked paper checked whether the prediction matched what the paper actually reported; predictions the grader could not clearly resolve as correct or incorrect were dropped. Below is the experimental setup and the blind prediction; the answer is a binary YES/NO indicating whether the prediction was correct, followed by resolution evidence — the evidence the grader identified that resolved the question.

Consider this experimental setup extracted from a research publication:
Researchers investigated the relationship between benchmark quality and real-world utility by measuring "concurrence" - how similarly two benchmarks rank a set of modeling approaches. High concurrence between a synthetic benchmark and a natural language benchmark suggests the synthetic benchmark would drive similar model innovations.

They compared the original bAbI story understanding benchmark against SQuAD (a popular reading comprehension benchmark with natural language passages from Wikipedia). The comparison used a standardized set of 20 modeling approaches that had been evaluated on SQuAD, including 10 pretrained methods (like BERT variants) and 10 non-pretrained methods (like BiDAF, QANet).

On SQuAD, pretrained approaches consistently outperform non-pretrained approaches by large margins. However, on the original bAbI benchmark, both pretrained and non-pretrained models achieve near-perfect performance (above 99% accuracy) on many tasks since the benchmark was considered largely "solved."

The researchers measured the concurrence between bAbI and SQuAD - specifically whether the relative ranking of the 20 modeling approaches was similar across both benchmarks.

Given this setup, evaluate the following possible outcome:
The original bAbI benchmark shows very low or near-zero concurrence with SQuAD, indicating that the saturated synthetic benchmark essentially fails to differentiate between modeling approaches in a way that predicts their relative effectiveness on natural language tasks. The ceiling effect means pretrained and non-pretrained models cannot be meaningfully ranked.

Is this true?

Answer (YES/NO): YES